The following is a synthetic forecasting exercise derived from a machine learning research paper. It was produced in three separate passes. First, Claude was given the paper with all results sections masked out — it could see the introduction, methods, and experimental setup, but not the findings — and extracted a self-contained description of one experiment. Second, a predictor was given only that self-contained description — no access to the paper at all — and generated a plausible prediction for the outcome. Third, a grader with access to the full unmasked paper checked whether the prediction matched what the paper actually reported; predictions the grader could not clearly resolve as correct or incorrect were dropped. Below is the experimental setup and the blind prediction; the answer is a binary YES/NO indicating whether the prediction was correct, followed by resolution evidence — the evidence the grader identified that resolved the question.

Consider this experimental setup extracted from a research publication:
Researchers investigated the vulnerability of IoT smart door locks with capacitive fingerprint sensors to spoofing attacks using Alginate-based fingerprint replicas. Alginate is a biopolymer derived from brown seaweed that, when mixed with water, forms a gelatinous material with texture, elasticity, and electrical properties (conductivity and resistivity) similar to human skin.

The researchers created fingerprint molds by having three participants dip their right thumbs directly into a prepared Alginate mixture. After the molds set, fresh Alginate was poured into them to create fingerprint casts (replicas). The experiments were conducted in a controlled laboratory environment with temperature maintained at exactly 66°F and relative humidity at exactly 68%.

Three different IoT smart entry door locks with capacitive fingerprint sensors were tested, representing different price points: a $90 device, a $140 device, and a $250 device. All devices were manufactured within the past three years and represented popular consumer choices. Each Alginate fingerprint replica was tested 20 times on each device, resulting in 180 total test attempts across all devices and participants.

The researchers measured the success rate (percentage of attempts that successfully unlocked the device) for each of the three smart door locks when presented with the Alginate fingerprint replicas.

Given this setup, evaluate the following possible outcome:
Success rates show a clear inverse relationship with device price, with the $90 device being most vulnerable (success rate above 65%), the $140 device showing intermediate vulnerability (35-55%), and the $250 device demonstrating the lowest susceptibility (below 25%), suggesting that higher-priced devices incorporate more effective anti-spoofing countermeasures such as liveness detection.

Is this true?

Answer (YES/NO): NO